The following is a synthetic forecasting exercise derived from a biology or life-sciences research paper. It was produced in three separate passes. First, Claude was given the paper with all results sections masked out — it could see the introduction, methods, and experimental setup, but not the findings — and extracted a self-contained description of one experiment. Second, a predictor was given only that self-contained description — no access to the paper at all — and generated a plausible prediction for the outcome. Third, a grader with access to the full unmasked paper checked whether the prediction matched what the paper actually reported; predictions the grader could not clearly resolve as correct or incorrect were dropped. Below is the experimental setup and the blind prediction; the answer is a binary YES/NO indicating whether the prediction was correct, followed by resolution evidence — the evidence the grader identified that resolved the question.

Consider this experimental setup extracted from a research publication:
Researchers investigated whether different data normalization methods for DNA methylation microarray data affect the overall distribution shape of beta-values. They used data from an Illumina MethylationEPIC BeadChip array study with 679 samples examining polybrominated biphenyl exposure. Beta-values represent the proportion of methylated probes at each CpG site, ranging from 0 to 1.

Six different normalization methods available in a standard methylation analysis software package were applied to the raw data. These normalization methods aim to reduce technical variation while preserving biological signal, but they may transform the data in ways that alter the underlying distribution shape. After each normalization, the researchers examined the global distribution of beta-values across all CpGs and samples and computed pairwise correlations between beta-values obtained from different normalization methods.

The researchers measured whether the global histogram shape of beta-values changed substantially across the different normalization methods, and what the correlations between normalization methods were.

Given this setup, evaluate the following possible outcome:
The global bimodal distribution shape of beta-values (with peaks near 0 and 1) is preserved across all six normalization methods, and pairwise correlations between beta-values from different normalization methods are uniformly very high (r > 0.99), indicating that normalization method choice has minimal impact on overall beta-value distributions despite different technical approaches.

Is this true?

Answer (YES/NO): NO